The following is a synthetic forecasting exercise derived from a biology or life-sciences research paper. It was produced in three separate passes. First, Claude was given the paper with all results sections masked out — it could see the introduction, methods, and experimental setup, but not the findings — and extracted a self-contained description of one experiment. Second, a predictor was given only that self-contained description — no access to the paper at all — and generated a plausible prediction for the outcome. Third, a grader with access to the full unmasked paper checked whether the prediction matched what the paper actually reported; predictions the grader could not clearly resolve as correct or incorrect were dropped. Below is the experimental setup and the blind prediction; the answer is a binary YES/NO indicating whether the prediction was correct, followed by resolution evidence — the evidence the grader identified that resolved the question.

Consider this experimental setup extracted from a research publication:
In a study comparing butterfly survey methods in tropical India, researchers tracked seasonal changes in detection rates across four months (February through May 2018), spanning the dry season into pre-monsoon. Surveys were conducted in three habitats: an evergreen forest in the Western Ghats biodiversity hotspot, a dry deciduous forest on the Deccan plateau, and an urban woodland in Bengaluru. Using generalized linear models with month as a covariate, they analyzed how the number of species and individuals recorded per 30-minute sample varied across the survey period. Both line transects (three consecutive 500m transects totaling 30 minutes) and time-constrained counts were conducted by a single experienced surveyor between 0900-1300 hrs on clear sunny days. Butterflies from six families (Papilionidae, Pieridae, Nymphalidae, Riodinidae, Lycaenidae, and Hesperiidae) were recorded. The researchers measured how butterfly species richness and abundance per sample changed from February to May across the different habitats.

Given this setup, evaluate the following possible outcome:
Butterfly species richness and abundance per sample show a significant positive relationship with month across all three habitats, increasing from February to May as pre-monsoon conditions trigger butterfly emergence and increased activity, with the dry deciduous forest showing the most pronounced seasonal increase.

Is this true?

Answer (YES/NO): NO